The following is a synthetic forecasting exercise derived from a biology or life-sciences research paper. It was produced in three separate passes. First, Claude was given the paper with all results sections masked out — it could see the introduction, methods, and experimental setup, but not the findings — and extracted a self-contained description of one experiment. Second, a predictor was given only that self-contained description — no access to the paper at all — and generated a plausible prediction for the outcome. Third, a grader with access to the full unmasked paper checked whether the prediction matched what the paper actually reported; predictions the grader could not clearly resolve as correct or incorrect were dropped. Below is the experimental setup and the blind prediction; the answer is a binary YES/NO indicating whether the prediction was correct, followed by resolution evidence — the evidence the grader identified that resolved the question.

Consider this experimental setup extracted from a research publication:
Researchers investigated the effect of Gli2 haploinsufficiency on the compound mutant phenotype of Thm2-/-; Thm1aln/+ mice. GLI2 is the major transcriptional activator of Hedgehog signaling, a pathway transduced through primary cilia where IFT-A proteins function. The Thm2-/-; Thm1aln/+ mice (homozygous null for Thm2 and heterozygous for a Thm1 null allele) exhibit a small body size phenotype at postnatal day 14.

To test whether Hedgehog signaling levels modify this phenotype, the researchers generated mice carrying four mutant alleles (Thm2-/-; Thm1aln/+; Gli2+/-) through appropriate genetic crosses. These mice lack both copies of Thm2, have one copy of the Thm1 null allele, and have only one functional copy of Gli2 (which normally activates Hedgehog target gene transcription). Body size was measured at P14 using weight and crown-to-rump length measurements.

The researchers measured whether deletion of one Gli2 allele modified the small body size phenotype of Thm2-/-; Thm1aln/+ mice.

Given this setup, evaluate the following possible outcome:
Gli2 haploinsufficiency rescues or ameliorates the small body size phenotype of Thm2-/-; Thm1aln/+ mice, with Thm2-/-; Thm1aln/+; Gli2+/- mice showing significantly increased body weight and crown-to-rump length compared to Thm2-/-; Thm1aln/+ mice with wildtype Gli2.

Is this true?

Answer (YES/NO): NO